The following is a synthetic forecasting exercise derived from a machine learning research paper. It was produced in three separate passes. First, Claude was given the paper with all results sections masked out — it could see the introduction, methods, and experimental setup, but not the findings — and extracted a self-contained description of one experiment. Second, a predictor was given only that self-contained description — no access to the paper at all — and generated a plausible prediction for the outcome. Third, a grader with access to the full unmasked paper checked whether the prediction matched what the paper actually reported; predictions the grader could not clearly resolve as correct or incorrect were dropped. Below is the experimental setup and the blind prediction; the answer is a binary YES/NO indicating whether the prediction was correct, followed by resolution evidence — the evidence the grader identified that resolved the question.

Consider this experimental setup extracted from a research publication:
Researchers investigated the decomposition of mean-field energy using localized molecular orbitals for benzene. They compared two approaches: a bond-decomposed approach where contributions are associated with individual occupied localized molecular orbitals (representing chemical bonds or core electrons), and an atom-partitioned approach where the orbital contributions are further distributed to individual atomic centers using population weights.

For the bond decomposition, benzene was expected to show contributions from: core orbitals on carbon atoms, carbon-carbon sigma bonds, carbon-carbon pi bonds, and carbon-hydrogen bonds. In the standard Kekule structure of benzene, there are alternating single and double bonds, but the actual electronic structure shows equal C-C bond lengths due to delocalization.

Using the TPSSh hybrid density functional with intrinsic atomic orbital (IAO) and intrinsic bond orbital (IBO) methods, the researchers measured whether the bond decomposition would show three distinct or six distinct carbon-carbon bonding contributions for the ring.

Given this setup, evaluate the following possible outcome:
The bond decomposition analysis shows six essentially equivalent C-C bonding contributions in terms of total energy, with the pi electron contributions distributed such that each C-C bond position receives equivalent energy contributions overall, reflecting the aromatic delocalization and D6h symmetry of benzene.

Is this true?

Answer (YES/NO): NO